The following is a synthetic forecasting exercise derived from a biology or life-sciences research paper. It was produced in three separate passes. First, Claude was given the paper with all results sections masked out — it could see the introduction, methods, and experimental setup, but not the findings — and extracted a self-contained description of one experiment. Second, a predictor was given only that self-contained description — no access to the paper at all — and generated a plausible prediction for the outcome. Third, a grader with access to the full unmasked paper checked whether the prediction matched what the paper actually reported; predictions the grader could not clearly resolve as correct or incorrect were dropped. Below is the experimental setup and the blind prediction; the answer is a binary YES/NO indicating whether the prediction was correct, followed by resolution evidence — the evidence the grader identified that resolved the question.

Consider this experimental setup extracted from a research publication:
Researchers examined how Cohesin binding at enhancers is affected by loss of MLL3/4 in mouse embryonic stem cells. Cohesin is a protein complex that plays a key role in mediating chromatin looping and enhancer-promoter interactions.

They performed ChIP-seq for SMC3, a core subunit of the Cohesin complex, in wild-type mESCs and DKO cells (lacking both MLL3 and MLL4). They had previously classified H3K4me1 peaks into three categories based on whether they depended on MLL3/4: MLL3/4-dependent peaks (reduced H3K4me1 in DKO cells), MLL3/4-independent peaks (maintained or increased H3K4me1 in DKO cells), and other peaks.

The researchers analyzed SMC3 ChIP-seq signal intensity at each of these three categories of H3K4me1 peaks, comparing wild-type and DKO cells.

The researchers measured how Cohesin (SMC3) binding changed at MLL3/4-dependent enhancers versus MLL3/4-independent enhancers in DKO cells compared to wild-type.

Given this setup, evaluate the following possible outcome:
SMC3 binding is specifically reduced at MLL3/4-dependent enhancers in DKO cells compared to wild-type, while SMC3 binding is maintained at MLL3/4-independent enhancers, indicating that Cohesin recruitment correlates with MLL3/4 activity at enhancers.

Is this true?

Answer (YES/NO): YES